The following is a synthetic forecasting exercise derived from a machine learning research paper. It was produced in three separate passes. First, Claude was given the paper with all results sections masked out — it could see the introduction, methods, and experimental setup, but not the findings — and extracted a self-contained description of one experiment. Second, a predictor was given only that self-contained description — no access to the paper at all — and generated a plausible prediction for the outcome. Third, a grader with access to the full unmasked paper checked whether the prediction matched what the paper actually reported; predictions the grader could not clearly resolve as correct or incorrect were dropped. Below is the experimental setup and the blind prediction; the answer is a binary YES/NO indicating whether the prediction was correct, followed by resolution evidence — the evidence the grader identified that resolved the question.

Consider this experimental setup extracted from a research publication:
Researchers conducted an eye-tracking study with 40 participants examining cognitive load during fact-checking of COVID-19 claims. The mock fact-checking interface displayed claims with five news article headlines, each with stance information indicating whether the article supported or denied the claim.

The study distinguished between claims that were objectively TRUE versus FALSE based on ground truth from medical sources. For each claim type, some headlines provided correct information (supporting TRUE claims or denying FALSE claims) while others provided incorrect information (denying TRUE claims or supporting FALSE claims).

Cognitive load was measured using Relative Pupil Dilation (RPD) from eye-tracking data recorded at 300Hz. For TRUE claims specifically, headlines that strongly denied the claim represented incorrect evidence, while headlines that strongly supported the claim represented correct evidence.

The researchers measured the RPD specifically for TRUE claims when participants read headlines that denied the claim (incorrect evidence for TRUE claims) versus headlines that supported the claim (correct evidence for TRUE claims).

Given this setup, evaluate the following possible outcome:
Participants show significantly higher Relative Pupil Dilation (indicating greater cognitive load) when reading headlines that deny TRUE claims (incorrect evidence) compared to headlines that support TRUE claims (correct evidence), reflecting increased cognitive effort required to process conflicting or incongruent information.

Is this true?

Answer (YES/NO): YES